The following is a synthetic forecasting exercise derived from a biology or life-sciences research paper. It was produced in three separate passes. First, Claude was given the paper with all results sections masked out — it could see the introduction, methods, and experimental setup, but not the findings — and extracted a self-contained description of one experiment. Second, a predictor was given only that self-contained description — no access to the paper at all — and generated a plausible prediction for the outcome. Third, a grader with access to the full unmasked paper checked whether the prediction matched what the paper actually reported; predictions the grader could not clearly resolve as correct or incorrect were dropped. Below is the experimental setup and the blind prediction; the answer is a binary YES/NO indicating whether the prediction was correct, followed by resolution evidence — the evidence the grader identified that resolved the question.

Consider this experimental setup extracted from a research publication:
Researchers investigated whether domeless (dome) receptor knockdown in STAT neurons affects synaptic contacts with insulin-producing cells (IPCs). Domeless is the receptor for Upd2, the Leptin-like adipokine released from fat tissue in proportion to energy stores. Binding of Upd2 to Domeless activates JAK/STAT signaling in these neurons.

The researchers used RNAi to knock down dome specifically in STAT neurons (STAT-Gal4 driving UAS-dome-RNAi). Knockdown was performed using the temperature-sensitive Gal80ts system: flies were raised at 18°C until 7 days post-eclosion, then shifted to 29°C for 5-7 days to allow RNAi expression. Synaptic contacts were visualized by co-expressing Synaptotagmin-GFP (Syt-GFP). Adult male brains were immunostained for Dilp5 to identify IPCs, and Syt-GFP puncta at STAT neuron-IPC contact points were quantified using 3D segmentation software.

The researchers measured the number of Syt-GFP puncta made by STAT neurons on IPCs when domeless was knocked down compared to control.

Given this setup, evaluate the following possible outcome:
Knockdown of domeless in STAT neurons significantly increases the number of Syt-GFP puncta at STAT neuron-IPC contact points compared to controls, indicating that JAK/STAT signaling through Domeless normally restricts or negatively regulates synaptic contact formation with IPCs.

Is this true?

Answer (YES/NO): YES